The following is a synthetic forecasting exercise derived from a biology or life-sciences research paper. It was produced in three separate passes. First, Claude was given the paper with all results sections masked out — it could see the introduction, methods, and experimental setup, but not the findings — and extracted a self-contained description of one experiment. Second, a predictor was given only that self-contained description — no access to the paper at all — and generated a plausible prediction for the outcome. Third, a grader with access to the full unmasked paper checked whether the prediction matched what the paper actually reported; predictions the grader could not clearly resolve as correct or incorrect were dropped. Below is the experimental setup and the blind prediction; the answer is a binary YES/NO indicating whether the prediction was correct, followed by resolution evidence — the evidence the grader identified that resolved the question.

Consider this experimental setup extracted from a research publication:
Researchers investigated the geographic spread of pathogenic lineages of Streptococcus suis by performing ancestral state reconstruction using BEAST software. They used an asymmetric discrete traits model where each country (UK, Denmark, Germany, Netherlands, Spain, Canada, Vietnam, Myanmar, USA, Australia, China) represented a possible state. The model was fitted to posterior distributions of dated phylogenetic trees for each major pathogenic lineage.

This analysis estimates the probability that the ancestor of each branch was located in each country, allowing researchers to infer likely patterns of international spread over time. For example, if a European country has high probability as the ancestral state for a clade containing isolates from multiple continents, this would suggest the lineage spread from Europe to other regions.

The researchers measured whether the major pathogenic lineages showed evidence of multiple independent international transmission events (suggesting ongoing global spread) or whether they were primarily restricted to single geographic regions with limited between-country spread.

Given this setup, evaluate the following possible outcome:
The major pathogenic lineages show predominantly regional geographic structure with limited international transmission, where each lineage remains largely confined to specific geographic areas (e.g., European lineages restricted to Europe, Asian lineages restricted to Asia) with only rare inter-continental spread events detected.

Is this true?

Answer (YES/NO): NO